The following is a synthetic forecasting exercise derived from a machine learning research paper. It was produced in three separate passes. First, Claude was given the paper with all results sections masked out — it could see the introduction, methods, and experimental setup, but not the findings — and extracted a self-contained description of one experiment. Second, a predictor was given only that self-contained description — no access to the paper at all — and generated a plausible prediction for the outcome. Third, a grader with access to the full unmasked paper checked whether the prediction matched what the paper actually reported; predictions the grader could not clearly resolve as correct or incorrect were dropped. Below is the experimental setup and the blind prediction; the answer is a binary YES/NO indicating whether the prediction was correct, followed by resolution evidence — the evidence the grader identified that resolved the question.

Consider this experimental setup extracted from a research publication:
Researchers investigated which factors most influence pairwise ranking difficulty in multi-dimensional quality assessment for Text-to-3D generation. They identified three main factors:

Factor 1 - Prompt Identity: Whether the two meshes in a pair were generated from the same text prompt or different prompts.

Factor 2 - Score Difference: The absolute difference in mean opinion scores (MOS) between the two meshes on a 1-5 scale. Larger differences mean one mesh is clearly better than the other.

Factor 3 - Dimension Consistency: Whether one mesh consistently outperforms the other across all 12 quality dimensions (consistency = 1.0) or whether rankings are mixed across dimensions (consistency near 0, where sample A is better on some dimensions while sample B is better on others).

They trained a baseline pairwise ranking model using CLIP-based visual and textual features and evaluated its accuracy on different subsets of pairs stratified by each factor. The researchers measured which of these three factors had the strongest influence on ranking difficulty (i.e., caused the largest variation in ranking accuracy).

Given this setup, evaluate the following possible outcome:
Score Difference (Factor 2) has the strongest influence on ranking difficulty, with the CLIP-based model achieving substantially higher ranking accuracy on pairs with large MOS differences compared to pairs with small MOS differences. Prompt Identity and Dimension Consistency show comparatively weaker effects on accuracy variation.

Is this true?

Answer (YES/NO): YES